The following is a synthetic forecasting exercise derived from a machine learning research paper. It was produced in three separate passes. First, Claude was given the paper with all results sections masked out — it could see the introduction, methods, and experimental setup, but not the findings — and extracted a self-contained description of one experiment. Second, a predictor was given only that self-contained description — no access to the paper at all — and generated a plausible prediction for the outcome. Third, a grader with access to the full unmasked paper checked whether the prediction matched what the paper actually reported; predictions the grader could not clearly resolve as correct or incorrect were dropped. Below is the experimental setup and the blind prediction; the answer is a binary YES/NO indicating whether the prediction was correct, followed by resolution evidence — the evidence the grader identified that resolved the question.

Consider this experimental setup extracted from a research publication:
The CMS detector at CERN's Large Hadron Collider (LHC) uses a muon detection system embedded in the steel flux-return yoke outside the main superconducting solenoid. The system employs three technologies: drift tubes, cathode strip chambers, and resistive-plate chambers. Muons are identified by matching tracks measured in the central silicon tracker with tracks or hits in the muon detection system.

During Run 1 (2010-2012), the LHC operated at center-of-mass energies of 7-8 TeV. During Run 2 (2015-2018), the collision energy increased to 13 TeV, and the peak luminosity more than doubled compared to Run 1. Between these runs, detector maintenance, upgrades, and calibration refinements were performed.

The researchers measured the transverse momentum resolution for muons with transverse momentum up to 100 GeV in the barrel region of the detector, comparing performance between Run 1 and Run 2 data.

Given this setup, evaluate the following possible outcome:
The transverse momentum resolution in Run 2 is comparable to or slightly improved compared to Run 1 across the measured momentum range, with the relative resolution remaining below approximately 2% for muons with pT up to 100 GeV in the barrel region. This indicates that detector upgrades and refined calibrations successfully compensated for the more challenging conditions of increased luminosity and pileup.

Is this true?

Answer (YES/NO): YES